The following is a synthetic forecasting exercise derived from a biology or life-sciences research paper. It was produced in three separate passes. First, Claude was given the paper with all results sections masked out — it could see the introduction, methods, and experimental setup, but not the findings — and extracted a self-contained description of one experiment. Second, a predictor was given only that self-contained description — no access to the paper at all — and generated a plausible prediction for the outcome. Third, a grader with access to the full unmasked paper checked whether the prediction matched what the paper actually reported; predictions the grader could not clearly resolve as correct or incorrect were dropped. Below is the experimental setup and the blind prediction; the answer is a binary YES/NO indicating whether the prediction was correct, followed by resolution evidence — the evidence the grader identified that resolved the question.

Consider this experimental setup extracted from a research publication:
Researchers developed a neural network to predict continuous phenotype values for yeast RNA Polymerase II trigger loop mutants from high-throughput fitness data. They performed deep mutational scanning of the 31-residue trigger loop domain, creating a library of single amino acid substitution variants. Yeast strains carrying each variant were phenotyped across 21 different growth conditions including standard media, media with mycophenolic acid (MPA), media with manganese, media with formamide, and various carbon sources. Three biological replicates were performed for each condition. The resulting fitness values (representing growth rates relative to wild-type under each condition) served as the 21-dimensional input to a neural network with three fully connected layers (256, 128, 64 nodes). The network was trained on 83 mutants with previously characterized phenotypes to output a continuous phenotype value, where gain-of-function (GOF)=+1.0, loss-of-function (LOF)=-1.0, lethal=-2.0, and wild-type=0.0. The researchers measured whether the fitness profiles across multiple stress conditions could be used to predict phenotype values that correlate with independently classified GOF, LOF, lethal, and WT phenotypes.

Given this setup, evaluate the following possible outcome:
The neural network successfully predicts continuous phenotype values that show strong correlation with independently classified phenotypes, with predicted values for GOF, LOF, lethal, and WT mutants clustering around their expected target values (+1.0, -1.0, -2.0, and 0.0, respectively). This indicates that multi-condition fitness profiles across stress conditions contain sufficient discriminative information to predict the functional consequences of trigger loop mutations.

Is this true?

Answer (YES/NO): YES